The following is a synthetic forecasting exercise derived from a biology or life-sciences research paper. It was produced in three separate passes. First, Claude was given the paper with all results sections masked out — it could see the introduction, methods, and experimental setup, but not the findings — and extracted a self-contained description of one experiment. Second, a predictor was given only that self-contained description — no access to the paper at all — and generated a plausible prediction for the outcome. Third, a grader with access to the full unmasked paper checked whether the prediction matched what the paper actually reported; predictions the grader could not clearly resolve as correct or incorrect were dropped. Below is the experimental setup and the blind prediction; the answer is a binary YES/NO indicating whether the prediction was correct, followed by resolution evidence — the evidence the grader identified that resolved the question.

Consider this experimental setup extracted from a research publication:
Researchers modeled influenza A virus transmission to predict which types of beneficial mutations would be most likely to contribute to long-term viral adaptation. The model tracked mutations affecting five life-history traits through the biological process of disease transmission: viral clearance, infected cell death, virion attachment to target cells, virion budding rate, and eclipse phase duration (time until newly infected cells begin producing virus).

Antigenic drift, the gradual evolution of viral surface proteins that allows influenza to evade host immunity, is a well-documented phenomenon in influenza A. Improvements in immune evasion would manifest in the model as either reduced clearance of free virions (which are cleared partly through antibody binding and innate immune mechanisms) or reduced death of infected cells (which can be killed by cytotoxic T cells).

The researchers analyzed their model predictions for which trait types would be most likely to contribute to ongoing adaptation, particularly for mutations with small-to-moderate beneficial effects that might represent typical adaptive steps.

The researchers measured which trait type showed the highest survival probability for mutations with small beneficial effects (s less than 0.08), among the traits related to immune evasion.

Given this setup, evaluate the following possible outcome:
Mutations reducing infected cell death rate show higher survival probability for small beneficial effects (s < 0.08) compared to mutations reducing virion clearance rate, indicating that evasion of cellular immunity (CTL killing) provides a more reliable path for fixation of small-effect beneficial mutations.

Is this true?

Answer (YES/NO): NO